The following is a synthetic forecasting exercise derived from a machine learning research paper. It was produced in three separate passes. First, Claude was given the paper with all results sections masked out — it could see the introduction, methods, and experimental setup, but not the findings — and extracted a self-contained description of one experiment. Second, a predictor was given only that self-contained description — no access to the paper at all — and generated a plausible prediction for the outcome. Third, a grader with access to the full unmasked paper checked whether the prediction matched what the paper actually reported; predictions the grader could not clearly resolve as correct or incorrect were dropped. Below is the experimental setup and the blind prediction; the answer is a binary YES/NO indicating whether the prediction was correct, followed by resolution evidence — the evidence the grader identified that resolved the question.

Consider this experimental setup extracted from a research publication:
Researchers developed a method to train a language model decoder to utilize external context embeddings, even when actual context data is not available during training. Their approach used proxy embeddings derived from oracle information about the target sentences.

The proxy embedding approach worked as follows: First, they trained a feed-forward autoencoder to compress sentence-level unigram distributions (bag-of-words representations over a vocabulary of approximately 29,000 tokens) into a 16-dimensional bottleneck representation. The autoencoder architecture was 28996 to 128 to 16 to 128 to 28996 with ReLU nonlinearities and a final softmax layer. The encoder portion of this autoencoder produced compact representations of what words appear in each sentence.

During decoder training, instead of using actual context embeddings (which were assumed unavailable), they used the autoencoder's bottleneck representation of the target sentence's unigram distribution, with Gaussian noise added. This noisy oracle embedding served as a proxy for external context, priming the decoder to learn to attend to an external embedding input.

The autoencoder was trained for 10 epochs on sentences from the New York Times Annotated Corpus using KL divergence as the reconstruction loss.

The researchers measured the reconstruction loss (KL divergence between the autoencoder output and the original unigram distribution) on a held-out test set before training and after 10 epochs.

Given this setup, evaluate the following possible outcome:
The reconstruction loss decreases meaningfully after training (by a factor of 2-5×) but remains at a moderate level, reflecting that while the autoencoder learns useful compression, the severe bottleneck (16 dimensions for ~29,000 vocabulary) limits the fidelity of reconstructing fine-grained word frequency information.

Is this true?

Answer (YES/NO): YES